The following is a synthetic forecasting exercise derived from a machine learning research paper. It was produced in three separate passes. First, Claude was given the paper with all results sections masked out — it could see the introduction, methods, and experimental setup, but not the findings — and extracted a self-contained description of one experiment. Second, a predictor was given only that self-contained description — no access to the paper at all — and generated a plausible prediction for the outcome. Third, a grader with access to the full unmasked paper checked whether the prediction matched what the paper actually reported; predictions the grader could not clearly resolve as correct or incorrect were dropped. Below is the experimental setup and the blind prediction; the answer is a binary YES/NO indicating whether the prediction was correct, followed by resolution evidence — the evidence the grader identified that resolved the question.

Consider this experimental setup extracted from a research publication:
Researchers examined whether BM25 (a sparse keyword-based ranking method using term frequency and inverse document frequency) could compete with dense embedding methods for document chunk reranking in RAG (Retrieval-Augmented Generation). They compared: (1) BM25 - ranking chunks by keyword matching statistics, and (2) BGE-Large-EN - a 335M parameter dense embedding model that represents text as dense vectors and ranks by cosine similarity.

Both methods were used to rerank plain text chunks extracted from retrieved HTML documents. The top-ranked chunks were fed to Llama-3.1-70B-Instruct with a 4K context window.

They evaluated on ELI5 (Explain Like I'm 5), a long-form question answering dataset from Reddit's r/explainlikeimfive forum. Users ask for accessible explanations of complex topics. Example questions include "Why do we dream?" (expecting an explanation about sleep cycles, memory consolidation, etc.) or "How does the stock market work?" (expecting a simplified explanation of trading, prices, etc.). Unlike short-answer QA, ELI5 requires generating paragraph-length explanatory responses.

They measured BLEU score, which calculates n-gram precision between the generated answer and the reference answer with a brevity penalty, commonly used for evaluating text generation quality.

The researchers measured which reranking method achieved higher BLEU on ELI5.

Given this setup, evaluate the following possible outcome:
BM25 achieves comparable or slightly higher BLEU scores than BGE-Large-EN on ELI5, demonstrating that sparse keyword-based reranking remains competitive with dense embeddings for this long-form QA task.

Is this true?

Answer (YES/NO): YES